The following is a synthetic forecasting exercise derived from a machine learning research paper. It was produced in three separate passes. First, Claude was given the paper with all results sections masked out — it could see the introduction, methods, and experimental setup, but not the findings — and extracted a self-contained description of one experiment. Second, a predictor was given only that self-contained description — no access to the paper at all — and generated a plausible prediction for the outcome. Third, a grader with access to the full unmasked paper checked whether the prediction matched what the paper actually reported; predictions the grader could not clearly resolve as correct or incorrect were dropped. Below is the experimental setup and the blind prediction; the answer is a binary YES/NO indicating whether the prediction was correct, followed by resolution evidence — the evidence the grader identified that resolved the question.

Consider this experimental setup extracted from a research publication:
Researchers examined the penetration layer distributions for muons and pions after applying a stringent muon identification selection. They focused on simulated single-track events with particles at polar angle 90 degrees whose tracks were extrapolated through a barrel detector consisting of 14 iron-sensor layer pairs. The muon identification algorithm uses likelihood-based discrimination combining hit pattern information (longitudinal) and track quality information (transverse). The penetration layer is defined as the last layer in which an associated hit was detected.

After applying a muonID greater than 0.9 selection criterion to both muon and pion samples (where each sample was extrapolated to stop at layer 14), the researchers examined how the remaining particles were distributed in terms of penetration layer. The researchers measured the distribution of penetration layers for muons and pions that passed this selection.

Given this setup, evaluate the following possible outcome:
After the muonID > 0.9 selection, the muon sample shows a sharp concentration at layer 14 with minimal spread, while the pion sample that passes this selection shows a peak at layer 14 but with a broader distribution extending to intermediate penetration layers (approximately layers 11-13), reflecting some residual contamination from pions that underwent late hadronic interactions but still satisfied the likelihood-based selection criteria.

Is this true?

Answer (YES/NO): NO